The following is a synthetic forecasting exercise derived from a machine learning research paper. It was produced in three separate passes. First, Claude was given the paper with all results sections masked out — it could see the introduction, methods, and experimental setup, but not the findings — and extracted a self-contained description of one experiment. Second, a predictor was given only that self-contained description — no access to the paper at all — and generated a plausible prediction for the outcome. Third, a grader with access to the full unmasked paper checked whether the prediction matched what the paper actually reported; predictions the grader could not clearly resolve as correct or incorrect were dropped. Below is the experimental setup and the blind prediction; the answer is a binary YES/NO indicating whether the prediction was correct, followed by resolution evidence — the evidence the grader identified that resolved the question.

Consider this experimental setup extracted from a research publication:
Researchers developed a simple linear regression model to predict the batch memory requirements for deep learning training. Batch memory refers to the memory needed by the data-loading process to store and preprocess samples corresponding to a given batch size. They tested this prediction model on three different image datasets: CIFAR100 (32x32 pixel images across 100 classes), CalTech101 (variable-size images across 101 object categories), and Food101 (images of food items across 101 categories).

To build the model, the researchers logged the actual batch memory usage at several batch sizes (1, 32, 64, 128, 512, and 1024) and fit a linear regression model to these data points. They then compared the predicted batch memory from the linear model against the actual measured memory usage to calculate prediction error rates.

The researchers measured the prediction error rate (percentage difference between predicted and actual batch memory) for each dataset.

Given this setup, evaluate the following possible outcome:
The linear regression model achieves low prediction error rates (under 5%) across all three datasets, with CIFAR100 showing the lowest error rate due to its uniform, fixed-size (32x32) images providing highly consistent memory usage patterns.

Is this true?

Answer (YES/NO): NO